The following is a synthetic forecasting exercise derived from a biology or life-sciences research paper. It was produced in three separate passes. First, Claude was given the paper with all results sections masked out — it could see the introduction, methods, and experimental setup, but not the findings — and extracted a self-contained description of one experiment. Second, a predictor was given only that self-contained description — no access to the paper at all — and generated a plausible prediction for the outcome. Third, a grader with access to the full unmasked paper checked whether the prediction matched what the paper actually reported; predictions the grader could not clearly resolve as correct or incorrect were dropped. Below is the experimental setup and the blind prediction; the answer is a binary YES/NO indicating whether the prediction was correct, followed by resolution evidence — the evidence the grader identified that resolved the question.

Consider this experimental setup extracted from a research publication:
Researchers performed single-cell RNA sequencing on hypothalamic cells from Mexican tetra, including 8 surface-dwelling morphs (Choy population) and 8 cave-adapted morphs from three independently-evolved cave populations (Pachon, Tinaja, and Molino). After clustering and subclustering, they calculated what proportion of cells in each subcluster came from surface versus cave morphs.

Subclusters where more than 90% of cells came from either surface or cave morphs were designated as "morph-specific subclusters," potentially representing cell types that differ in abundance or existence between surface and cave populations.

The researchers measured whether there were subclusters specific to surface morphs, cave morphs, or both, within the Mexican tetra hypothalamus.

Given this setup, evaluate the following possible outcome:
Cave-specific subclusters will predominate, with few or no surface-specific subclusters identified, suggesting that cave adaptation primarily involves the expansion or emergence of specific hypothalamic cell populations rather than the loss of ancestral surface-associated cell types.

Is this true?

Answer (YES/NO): NO